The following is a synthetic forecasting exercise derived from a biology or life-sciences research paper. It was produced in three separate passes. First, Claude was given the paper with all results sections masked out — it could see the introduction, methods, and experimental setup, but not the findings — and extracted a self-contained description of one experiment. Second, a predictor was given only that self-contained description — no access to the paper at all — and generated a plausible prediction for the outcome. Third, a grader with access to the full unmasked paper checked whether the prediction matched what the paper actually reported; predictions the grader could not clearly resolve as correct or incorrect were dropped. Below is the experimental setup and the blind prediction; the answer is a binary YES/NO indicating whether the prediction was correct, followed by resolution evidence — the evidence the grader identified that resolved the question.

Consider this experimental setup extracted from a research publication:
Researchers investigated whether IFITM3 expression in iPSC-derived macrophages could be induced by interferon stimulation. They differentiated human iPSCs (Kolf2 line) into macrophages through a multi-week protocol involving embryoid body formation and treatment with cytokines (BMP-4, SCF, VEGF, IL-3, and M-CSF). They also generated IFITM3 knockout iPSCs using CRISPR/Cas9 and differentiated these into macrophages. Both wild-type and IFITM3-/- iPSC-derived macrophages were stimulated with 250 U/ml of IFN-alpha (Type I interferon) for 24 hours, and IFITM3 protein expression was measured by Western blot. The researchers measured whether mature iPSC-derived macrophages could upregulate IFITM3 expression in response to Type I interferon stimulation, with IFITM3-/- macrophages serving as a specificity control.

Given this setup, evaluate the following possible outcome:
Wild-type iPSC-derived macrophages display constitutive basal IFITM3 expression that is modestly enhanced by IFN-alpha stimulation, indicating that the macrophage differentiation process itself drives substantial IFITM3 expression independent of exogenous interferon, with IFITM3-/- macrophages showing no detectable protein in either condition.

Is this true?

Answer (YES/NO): NO